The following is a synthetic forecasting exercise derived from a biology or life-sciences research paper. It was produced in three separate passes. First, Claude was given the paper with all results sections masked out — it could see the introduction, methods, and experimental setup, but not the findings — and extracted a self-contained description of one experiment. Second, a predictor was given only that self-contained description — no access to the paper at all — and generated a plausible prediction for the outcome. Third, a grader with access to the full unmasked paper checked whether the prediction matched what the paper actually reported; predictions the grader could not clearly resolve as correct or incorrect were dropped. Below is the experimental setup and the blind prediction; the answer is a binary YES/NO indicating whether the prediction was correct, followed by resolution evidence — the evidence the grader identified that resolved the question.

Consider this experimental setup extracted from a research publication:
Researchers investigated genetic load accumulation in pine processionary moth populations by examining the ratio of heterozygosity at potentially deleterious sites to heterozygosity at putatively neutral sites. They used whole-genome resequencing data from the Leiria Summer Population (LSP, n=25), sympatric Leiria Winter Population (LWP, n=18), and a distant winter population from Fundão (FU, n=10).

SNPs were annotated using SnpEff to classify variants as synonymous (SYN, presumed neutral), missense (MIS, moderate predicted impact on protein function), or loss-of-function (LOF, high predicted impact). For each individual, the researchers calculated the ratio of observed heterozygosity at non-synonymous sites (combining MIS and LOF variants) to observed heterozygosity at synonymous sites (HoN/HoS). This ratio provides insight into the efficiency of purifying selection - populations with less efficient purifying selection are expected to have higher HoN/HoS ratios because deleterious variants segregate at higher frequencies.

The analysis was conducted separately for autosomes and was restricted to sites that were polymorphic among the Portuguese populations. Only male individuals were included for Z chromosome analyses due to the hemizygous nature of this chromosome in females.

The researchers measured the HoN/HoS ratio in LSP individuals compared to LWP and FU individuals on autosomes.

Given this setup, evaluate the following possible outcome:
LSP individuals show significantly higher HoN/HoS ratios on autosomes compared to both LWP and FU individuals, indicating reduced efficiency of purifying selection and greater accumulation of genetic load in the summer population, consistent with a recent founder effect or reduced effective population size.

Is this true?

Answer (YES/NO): NO